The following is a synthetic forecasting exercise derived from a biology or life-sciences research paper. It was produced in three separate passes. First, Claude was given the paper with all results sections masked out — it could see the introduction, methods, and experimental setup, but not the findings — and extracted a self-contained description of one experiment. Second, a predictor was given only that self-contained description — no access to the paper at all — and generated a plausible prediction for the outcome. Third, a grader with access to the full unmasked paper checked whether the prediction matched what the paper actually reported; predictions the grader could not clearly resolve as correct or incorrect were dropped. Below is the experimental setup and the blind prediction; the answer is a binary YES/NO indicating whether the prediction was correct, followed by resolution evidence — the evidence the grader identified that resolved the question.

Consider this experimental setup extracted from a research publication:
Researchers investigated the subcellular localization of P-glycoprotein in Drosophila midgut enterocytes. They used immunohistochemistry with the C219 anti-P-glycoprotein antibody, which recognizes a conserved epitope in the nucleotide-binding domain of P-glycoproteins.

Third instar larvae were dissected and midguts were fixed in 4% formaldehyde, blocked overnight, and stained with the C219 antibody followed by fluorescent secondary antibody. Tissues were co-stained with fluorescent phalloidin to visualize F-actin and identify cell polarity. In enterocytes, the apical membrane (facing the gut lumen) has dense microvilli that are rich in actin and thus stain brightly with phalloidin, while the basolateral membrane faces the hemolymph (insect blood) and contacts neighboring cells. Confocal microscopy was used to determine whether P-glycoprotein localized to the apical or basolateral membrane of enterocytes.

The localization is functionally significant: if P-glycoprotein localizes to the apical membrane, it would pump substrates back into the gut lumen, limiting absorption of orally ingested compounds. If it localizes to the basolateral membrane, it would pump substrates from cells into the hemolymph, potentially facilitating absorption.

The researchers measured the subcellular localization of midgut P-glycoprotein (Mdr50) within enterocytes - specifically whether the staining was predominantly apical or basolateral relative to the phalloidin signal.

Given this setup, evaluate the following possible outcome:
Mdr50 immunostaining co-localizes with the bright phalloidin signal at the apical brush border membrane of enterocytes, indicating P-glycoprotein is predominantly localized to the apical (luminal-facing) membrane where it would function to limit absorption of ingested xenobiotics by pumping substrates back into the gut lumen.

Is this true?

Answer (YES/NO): NO